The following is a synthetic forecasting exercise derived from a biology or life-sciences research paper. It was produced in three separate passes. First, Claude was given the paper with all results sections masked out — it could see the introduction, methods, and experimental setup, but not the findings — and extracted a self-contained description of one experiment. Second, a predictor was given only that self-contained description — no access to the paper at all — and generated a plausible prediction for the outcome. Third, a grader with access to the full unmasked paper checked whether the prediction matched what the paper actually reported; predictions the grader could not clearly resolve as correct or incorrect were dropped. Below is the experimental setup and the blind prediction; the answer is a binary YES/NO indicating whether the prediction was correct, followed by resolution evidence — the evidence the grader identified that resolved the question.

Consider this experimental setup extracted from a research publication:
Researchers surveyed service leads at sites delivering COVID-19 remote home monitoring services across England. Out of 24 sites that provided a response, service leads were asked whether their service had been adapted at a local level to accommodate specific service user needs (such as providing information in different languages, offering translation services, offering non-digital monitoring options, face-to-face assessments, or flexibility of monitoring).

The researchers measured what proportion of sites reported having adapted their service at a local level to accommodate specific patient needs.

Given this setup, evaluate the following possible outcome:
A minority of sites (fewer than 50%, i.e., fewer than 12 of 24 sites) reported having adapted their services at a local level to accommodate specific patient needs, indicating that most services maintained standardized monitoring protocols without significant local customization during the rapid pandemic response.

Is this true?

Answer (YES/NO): NO